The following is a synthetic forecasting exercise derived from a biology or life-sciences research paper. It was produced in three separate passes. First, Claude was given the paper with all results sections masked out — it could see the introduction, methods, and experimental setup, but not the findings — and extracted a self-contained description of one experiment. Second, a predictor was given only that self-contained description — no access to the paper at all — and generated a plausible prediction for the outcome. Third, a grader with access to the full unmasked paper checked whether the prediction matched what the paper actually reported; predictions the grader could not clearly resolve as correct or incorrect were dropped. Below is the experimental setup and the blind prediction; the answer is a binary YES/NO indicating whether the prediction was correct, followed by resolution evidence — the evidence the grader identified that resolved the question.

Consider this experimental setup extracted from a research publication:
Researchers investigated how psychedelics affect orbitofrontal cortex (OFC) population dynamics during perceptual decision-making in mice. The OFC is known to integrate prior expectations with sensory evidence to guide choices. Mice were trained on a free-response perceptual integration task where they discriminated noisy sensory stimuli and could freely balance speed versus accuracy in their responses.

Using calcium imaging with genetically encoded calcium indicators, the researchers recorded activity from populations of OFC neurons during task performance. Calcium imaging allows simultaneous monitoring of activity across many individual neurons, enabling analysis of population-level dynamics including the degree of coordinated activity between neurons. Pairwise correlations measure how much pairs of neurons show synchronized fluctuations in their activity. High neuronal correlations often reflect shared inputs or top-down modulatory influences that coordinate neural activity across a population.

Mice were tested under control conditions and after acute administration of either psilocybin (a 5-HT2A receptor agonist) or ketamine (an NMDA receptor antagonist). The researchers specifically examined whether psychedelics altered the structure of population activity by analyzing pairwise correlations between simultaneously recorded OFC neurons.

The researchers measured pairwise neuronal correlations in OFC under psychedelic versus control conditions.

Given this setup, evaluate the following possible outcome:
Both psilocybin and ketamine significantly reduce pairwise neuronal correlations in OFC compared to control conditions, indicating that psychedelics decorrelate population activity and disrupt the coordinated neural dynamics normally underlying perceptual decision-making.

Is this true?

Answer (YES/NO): NO